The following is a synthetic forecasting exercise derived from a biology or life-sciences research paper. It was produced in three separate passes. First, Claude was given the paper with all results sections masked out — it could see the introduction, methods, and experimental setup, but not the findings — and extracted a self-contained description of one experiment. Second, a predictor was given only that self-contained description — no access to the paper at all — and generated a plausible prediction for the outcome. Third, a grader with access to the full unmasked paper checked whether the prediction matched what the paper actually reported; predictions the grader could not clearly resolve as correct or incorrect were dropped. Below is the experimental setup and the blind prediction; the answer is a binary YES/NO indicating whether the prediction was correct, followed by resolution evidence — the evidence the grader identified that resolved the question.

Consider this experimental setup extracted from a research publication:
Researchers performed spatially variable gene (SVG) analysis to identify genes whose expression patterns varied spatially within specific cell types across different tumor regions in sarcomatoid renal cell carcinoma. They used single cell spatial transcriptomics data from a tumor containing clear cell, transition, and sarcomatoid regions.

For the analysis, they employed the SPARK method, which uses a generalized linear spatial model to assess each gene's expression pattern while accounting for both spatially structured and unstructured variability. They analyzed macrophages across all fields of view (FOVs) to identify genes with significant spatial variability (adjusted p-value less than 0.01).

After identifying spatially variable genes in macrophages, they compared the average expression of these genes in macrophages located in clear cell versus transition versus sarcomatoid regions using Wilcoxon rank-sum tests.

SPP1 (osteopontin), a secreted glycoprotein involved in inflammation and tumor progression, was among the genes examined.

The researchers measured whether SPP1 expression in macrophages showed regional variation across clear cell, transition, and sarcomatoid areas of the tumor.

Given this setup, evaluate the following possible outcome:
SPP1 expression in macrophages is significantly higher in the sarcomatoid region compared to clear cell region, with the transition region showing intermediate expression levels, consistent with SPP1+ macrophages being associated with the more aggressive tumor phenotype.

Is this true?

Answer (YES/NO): YES